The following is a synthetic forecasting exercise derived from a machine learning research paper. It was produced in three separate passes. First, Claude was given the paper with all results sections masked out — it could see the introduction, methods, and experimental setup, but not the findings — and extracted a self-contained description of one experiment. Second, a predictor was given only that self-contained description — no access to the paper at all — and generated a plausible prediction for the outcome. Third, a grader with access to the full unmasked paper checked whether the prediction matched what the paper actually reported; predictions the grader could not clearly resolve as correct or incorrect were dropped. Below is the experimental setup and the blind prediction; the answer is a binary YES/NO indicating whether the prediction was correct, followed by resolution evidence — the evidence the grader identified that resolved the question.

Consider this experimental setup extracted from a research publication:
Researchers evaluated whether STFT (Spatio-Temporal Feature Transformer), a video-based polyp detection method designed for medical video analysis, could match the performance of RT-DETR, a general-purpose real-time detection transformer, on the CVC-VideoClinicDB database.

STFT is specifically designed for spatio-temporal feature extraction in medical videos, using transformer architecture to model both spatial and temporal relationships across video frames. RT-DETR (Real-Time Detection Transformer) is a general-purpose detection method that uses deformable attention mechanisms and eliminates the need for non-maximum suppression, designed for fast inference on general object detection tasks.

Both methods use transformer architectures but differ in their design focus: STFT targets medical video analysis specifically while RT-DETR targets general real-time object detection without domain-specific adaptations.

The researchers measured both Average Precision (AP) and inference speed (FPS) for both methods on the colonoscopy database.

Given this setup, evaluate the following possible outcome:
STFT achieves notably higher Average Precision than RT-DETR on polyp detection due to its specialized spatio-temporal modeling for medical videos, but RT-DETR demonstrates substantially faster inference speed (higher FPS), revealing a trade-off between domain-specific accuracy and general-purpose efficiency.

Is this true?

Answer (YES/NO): NO